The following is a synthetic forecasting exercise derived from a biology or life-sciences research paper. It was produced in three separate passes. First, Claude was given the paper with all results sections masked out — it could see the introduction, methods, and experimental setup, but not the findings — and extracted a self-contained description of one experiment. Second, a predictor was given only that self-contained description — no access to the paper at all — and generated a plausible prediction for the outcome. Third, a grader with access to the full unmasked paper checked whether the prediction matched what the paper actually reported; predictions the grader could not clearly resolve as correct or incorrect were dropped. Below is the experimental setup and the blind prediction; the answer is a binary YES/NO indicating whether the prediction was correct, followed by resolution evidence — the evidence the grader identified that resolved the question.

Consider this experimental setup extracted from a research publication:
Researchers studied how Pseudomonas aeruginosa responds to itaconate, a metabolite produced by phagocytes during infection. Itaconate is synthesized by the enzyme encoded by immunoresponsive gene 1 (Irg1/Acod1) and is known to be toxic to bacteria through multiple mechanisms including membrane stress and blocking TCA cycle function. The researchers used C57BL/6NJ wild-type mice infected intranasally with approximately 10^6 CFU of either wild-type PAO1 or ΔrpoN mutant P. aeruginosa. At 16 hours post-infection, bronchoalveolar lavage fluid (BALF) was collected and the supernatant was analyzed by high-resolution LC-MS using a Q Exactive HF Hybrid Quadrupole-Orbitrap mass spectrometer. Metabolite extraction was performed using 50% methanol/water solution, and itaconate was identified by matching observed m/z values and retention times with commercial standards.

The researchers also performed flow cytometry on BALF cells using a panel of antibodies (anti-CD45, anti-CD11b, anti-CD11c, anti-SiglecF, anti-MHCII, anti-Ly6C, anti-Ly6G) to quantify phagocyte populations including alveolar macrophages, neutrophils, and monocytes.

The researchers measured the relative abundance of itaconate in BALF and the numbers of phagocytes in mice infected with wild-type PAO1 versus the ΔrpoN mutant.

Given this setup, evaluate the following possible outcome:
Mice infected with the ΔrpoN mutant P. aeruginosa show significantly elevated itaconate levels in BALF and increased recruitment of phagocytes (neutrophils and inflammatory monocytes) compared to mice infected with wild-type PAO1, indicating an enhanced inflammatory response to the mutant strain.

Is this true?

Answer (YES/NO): NO